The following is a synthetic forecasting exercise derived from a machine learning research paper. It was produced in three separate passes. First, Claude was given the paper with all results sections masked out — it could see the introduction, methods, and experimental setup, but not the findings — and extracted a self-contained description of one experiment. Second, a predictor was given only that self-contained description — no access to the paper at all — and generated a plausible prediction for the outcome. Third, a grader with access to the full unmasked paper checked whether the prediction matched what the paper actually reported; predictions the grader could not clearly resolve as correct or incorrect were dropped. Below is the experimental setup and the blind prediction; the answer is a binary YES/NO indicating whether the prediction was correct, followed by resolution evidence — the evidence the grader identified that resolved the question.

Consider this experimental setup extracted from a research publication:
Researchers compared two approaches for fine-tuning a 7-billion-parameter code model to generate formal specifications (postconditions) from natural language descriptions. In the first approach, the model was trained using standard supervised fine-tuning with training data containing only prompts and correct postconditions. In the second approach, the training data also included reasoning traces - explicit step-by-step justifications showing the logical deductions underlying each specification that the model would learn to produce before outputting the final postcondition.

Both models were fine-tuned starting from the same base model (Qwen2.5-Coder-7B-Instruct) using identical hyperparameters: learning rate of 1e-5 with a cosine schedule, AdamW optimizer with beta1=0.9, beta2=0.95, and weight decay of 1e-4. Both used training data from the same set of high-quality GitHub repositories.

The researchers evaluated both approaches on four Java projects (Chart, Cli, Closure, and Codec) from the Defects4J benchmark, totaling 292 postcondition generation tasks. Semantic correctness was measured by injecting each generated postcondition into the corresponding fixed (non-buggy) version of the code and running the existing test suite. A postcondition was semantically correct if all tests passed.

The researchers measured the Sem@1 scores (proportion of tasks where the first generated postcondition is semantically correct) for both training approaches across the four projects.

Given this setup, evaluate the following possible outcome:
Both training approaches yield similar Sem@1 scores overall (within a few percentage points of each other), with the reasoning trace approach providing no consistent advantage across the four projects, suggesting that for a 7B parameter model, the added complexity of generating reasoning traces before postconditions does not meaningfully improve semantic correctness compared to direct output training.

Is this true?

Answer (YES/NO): NO